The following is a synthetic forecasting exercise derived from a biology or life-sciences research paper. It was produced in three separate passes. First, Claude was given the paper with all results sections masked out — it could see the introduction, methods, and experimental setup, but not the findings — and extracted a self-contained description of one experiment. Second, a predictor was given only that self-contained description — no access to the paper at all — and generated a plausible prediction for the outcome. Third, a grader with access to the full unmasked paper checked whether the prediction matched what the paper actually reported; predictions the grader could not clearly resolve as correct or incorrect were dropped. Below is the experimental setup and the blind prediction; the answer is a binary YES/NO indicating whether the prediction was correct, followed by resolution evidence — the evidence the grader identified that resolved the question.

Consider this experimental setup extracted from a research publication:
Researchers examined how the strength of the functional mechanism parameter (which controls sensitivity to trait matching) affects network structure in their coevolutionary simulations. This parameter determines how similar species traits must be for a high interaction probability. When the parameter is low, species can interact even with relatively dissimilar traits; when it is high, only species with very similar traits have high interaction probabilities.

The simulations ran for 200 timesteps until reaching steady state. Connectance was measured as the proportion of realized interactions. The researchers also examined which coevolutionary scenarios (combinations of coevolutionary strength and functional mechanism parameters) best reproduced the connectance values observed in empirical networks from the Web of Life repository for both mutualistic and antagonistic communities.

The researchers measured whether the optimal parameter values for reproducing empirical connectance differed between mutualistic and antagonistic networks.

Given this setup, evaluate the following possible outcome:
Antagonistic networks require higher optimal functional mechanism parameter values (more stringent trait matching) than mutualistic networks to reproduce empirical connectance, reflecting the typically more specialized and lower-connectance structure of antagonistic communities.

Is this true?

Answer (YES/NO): NO